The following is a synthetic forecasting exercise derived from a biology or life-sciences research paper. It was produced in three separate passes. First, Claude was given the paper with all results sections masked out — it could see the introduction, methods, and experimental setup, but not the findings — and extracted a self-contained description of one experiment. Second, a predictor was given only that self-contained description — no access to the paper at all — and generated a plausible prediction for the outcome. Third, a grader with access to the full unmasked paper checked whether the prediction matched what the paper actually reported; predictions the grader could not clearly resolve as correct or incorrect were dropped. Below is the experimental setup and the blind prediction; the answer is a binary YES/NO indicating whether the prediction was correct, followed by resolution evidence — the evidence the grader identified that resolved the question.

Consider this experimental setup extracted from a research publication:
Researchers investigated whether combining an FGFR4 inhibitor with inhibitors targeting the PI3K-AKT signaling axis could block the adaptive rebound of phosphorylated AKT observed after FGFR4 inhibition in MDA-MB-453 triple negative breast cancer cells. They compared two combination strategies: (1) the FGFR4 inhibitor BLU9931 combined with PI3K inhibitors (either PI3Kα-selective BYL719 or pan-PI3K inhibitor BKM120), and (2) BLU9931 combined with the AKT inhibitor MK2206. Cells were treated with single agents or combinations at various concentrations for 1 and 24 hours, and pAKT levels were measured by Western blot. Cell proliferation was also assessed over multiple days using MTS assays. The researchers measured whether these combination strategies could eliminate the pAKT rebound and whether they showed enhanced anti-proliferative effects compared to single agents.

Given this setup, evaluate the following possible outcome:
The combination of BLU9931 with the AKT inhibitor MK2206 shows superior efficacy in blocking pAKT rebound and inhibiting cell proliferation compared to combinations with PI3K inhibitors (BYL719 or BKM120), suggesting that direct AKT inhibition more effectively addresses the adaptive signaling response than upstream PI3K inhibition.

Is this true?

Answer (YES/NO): YES